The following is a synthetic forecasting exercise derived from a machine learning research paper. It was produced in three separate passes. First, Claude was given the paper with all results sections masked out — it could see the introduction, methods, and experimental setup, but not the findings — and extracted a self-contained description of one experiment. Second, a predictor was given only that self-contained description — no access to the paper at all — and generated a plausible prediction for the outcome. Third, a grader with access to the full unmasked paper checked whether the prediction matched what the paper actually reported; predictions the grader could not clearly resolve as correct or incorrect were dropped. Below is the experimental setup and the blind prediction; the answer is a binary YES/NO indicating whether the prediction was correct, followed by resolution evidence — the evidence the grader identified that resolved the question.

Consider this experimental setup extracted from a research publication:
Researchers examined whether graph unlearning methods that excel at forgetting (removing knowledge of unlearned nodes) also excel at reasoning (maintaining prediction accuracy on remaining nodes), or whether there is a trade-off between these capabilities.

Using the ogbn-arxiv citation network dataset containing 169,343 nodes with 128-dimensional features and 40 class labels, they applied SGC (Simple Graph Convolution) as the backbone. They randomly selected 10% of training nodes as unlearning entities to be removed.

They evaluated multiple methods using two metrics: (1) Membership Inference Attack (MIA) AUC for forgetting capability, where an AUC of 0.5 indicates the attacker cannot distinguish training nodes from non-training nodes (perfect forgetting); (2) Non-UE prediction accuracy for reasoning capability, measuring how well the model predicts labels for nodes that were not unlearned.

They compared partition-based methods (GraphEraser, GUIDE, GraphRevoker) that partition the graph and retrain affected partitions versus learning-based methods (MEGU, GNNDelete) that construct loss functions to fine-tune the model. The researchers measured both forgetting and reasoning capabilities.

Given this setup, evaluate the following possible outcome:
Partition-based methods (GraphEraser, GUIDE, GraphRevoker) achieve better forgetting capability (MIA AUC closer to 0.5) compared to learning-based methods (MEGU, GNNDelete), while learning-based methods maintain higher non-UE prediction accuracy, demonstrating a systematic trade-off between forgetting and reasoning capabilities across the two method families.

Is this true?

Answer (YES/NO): YES